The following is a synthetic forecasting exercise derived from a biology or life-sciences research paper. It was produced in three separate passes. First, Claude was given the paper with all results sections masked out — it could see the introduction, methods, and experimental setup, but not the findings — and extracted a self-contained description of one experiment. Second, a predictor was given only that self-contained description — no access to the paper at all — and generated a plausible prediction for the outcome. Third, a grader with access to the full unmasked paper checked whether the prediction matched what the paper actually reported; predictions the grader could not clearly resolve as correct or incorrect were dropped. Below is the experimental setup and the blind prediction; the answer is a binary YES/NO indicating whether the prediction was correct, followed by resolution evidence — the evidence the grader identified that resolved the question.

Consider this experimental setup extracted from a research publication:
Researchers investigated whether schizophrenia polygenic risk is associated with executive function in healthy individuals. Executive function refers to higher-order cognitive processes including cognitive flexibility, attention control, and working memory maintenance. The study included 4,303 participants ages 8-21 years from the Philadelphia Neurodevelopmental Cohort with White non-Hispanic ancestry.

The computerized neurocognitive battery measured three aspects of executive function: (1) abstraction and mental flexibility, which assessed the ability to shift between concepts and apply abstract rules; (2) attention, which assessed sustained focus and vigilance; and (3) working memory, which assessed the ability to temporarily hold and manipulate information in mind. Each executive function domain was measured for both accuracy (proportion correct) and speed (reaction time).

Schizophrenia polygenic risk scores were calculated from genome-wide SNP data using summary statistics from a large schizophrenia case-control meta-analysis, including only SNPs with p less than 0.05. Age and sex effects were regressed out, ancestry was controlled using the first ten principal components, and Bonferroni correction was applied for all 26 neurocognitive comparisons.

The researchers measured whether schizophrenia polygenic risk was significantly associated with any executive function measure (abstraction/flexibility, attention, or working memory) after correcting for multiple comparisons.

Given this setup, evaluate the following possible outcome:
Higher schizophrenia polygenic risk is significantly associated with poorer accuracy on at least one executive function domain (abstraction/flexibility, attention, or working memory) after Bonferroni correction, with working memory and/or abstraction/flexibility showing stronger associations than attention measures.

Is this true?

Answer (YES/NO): NO